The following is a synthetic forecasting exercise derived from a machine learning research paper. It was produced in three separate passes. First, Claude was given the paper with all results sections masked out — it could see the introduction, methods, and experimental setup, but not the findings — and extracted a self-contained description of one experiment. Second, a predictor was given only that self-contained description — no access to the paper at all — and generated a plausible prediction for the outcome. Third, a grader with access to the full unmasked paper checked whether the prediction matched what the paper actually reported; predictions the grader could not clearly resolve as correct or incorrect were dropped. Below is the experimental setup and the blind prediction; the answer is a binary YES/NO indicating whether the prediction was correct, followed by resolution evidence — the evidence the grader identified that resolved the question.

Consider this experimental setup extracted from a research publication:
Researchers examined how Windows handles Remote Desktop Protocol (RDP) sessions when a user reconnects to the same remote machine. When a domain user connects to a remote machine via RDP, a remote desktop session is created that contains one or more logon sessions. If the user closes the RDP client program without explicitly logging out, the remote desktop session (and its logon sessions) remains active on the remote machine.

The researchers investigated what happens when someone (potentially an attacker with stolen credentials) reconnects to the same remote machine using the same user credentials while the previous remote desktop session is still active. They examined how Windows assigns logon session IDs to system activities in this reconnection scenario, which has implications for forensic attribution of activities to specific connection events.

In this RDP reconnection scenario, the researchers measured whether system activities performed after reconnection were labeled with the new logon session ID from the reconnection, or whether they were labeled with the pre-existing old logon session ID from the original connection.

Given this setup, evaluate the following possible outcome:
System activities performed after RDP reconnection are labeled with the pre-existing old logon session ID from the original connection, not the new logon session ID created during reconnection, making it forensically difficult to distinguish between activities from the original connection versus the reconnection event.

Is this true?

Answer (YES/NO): YES